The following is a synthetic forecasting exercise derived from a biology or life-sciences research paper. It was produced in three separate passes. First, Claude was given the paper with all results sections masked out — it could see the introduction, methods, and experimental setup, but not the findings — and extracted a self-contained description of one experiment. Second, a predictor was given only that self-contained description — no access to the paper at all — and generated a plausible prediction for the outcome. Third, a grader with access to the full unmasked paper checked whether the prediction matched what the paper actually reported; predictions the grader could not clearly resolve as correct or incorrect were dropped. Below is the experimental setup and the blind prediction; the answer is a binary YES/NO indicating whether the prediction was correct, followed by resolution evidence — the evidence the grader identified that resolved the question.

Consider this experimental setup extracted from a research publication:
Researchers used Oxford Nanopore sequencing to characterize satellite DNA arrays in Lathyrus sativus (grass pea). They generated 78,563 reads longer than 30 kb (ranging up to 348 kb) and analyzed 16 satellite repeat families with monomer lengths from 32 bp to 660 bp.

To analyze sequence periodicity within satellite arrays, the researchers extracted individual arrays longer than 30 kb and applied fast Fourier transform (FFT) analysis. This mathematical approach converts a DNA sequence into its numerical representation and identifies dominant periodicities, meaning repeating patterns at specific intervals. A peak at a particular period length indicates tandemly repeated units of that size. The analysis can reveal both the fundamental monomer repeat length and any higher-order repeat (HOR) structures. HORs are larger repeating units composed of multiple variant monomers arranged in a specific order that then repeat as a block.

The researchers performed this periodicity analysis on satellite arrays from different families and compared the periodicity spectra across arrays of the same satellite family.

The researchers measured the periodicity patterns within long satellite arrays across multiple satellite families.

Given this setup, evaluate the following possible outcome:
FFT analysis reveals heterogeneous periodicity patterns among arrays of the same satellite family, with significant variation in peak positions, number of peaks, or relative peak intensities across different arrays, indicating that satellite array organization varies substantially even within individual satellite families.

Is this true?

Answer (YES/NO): YES